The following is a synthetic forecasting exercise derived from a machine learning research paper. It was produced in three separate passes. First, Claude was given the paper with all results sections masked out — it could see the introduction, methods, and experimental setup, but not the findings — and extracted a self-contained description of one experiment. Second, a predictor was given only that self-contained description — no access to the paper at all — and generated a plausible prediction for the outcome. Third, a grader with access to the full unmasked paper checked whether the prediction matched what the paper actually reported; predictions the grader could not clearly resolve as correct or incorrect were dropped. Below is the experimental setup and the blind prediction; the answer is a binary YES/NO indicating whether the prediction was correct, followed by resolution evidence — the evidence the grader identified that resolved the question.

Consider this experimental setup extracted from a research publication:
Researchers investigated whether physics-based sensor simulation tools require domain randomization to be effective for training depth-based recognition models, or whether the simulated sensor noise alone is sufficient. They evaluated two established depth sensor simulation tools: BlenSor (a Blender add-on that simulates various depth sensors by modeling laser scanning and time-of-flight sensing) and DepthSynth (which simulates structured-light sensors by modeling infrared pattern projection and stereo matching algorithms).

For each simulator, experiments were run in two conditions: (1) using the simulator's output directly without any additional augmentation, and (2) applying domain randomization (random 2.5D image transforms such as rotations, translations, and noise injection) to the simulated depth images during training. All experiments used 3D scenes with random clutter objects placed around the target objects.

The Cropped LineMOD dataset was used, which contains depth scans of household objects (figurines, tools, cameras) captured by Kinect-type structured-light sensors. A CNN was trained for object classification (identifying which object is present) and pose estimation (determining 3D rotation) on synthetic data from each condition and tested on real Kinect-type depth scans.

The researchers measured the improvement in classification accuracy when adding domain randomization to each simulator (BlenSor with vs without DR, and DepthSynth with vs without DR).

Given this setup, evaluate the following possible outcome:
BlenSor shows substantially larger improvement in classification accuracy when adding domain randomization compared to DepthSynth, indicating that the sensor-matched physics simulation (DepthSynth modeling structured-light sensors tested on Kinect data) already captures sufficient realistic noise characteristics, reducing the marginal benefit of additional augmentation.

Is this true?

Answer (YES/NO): YES